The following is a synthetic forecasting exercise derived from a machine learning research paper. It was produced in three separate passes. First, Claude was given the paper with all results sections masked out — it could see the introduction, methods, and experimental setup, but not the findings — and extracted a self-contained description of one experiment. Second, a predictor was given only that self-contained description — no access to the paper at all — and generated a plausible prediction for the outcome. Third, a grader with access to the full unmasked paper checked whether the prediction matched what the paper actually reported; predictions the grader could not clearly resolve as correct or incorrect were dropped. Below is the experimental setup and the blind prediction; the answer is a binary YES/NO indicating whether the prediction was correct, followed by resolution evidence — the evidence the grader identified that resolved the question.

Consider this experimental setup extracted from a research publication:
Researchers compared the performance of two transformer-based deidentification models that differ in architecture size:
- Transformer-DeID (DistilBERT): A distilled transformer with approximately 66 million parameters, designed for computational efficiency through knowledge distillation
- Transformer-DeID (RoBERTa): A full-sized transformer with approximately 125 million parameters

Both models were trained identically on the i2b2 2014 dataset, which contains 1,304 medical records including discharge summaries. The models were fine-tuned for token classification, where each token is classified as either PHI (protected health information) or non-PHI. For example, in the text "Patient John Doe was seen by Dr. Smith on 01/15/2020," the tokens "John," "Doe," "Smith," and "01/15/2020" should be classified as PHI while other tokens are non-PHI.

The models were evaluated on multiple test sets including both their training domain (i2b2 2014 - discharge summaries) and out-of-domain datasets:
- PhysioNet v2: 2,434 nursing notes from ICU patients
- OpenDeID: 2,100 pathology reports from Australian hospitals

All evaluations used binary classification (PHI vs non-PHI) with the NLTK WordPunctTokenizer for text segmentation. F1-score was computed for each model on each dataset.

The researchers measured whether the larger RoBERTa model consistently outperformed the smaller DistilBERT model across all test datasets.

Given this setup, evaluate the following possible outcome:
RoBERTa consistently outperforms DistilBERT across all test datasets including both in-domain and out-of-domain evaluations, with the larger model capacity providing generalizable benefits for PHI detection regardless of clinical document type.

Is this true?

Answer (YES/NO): NO